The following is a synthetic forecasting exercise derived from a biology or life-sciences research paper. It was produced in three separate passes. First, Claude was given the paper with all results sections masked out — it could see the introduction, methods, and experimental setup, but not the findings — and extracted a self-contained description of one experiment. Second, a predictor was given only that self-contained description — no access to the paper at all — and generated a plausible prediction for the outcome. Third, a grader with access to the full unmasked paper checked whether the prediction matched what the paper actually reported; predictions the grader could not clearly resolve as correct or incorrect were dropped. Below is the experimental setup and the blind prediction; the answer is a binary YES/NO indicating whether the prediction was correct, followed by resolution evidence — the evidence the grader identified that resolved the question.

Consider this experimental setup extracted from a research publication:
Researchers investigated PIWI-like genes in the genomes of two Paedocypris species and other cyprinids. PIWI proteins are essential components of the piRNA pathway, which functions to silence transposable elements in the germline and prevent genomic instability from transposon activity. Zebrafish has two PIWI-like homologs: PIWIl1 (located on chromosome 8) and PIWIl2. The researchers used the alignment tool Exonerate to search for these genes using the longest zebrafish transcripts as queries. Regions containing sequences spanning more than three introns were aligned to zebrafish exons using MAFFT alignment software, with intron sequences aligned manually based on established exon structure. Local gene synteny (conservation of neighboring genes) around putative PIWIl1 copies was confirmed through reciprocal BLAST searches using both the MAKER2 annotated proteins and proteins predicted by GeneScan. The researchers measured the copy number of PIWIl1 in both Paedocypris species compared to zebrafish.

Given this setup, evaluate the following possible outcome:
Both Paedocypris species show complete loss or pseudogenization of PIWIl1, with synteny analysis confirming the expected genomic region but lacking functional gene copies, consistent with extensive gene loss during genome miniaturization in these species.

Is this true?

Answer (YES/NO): NO